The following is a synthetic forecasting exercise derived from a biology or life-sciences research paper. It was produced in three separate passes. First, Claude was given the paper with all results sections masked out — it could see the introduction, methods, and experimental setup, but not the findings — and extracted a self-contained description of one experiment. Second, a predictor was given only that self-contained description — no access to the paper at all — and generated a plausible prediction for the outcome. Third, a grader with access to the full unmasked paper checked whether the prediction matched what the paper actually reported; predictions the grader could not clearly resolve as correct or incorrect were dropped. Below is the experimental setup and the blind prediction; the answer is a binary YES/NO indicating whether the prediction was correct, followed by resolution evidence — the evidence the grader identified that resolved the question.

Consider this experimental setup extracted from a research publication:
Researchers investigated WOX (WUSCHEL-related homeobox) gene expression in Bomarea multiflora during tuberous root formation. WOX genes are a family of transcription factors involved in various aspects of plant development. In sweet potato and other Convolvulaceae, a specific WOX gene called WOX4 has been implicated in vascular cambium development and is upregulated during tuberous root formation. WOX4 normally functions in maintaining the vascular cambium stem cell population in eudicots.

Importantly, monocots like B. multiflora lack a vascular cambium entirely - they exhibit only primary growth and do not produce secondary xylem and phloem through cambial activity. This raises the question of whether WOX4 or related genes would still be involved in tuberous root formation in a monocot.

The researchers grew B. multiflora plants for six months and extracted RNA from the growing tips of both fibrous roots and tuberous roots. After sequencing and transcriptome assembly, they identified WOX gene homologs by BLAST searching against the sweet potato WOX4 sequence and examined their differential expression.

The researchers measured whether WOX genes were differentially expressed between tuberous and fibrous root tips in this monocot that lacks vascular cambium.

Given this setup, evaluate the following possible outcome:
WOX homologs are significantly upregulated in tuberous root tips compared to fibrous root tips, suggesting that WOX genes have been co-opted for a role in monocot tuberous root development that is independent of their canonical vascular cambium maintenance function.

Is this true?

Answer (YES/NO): NO